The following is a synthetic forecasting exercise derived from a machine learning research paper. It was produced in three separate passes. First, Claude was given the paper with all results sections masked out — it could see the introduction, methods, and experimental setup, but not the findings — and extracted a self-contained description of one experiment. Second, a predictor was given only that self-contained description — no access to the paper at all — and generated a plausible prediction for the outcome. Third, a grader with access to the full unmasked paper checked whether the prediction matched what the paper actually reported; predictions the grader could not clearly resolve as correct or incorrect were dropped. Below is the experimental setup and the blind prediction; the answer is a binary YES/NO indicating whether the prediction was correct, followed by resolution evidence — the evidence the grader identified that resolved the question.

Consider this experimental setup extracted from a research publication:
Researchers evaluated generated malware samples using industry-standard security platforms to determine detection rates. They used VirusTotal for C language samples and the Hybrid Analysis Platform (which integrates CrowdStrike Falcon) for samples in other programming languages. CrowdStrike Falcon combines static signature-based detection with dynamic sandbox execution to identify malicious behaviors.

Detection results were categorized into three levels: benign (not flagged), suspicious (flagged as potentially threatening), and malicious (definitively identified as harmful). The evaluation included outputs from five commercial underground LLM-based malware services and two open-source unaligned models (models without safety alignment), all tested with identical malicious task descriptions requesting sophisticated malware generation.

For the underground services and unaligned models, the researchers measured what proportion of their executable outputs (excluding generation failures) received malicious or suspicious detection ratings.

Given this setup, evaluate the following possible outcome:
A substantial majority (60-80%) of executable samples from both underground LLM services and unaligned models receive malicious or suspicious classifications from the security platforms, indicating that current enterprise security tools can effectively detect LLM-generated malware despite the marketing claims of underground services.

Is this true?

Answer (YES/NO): NO